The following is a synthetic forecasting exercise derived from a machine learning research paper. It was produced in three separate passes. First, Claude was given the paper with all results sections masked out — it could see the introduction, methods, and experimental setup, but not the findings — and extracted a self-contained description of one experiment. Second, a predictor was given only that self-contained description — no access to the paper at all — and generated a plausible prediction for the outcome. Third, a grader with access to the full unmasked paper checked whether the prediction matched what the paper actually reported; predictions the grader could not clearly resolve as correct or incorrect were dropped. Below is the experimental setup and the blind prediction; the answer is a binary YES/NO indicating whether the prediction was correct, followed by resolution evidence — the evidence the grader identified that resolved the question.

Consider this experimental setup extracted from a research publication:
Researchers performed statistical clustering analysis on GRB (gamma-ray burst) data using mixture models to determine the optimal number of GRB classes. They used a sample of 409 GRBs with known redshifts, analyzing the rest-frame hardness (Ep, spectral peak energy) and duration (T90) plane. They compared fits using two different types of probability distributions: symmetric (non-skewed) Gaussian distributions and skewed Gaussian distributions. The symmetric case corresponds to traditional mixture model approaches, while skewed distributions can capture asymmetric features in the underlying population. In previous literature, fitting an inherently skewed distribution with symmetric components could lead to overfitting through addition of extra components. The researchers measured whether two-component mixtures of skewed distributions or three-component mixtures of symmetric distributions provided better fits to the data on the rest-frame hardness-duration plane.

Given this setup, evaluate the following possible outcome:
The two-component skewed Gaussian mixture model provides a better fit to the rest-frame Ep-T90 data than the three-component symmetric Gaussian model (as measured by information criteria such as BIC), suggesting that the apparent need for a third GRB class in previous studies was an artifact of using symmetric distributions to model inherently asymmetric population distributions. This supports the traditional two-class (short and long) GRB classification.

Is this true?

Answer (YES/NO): NO